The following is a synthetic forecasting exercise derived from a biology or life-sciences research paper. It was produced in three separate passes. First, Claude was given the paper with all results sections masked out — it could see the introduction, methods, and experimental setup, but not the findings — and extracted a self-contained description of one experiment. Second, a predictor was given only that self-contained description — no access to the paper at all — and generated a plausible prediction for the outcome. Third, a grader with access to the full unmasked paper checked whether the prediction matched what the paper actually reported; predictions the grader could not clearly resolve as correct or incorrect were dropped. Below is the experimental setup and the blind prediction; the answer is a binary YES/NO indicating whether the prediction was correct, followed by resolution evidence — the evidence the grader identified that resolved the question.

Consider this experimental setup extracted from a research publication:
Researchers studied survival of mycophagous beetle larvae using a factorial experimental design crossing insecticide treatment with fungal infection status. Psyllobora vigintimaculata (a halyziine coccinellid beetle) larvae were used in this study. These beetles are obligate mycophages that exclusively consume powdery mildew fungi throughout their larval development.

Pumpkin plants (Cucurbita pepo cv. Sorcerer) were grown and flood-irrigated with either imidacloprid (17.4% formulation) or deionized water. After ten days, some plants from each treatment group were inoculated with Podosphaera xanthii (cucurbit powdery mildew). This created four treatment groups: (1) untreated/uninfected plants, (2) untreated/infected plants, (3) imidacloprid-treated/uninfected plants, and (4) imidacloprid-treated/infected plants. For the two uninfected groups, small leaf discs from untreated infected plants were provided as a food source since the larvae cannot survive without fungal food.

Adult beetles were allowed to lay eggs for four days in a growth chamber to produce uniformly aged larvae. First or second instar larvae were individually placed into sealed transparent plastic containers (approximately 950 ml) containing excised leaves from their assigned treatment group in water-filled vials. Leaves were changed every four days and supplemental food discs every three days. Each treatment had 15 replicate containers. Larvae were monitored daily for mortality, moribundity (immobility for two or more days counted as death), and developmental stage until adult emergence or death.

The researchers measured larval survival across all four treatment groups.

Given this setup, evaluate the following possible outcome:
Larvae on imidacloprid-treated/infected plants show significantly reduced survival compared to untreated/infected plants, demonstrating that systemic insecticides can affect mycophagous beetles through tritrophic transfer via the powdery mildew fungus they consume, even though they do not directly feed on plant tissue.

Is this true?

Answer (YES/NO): YES